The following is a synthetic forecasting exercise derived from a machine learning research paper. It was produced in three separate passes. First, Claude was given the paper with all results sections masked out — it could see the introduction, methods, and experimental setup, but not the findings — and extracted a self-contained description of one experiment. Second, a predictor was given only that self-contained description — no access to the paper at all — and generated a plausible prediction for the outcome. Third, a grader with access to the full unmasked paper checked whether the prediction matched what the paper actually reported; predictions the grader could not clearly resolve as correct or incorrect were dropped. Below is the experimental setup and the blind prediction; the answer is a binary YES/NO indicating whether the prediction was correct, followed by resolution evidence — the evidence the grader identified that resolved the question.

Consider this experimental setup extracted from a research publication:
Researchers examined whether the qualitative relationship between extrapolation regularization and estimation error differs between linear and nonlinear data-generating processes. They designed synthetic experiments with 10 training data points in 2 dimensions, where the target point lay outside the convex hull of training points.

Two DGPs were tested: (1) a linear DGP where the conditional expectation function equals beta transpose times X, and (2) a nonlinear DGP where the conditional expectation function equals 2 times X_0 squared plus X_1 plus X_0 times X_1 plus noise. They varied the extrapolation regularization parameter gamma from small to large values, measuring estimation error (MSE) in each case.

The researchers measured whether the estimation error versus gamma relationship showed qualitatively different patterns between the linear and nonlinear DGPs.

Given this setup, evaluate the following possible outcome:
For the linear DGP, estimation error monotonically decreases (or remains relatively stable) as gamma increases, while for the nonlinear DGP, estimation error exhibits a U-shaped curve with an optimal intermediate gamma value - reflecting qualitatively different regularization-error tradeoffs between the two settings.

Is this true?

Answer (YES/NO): NO